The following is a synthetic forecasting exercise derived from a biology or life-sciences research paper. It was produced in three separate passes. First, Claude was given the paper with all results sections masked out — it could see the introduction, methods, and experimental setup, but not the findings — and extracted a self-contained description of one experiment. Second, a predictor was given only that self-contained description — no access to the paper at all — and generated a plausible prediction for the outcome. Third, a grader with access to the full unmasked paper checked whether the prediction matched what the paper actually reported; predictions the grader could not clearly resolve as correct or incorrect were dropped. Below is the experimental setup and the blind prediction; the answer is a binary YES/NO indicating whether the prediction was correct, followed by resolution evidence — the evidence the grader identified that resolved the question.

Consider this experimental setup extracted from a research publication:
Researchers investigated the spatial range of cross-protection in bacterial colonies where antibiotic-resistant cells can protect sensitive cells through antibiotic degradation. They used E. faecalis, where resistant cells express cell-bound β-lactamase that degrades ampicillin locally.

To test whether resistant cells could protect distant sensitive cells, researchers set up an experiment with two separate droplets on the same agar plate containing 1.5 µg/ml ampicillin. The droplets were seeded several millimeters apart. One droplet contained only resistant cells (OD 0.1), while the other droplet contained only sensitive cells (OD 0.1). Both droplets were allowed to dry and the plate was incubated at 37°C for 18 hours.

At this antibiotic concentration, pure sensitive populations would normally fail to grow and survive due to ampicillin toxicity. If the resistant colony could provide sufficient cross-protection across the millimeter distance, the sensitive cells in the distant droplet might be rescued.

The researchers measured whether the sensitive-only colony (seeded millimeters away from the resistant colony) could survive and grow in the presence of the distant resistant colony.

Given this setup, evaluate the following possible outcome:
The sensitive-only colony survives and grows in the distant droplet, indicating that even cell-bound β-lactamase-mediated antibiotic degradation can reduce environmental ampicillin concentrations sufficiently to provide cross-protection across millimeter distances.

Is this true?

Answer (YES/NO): NO